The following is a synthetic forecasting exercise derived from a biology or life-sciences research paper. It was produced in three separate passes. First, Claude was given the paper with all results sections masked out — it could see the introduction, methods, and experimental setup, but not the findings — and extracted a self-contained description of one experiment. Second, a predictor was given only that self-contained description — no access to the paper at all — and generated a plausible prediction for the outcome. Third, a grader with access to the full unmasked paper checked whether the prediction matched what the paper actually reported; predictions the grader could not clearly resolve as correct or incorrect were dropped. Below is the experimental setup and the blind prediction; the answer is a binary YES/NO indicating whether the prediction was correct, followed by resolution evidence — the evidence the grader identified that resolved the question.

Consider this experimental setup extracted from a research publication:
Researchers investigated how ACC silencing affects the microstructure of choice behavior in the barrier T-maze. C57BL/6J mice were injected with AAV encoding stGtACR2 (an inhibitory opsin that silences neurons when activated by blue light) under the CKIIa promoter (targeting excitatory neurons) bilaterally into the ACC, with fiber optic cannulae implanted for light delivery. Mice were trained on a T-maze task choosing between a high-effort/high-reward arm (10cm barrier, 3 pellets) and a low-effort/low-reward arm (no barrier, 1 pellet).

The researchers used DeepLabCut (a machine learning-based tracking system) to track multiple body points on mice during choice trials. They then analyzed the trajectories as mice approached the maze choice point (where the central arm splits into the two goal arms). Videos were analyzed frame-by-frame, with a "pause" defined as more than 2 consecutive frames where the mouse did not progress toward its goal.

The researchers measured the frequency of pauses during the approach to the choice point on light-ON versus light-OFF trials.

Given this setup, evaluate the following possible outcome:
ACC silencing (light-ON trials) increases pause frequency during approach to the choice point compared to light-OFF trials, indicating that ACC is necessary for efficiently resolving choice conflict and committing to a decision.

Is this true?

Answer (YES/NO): YES